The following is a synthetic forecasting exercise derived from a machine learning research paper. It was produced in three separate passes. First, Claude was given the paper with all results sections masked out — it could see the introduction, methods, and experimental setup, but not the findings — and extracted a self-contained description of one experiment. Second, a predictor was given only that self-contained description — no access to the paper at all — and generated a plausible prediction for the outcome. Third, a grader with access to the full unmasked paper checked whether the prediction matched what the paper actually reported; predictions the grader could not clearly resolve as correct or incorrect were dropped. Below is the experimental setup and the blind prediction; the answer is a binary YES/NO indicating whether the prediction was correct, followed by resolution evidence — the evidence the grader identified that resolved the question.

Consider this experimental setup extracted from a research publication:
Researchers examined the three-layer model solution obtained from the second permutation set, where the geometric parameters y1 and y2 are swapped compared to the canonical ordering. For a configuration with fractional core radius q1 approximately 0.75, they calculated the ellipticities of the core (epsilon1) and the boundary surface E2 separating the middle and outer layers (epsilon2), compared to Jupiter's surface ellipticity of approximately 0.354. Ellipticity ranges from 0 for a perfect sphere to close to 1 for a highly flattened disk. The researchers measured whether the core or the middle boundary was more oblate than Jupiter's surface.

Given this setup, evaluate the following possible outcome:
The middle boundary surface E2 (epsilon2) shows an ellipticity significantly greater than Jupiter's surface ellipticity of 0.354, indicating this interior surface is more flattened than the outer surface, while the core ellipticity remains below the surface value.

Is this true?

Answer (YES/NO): NO